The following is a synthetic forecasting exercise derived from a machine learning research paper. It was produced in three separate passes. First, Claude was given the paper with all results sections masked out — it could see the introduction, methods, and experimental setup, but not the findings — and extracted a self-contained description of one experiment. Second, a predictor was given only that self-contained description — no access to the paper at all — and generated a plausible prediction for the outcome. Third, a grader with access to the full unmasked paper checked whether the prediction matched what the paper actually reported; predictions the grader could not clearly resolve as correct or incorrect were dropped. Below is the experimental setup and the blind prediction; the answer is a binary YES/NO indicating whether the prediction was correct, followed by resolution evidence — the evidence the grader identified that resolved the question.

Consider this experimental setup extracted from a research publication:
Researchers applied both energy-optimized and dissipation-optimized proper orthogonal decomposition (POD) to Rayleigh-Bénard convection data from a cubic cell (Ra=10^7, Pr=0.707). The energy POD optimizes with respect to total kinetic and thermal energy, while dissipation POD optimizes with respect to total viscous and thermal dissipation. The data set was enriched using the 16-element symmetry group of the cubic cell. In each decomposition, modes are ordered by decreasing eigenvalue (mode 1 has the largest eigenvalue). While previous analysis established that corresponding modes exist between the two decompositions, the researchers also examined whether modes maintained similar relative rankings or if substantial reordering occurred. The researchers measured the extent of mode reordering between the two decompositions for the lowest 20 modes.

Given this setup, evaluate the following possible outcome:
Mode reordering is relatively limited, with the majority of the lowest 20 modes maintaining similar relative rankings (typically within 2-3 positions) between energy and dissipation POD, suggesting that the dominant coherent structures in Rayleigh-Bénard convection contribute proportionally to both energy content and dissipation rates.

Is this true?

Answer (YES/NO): YES